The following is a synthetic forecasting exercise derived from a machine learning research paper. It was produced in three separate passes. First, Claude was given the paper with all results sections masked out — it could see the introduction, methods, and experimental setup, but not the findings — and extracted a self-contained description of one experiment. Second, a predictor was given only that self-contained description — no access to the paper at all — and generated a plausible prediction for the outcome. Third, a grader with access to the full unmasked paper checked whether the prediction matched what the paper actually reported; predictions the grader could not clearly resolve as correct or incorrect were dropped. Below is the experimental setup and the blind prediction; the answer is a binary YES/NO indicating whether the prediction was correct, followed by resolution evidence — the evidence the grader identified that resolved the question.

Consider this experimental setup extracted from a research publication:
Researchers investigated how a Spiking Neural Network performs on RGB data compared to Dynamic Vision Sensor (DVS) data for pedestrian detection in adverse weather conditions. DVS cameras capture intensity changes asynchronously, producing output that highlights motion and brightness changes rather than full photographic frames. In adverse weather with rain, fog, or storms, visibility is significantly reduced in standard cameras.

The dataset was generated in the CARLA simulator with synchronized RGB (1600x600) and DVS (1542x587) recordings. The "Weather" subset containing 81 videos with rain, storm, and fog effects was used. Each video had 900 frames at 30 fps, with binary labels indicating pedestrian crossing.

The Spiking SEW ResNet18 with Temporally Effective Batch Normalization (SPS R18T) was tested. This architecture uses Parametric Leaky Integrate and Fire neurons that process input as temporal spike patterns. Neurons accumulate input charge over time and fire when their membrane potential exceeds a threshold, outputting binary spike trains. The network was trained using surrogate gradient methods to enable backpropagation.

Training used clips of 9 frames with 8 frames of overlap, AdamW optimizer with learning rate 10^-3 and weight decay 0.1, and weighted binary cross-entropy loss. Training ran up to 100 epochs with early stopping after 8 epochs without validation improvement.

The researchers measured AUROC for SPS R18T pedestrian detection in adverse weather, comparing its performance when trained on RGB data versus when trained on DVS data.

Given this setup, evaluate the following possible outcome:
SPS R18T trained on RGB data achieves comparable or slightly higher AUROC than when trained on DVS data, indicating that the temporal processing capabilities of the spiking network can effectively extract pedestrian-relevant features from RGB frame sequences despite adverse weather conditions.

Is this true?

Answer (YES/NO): NO